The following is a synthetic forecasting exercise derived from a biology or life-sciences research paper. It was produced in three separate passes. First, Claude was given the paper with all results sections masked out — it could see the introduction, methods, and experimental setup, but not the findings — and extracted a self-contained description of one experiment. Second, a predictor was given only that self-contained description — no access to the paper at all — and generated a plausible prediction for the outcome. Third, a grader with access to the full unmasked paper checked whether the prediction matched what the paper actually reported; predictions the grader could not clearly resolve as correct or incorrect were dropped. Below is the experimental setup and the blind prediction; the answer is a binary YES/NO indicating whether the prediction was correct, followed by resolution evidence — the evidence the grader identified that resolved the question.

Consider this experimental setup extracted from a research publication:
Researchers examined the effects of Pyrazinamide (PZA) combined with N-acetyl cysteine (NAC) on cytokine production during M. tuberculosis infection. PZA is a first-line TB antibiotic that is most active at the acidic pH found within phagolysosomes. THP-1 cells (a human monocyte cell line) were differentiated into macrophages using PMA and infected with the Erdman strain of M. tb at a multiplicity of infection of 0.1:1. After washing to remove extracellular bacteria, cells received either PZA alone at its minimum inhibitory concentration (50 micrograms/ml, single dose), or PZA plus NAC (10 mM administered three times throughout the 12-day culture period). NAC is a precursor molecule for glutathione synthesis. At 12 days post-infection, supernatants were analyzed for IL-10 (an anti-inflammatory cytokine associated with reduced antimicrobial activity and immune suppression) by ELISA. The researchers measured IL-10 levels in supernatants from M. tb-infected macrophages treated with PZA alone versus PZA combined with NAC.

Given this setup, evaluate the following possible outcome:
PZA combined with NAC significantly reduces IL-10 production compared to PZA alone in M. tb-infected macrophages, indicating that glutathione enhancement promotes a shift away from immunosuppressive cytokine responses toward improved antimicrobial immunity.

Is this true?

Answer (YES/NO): NO